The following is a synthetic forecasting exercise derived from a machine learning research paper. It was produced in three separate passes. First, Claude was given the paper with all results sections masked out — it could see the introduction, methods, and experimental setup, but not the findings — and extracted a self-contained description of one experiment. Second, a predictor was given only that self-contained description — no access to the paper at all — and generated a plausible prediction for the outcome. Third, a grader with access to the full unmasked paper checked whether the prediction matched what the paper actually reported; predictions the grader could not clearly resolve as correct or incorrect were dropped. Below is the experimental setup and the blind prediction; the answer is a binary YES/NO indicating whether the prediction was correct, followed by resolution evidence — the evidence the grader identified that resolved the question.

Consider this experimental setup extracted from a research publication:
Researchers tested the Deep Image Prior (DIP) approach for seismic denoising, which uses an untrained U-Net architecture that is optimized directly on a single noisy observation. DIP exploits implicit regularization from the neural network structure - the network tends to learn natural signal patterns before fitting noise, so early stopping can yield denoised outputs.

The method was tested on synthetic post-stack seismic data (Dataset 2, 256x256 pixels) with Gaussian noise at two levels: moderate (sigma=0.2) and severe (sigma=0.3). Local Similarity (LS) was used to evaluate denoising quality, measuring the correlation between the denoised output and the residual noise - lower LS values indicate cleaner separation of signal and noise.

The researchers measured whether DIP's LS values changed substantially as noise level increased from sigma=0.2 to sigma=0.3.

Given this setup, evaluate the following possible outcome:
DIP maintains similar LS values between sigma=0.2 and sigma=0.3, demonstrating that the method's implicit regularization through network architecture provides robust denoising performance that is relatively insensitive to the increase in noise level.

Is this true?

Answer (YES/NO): YES